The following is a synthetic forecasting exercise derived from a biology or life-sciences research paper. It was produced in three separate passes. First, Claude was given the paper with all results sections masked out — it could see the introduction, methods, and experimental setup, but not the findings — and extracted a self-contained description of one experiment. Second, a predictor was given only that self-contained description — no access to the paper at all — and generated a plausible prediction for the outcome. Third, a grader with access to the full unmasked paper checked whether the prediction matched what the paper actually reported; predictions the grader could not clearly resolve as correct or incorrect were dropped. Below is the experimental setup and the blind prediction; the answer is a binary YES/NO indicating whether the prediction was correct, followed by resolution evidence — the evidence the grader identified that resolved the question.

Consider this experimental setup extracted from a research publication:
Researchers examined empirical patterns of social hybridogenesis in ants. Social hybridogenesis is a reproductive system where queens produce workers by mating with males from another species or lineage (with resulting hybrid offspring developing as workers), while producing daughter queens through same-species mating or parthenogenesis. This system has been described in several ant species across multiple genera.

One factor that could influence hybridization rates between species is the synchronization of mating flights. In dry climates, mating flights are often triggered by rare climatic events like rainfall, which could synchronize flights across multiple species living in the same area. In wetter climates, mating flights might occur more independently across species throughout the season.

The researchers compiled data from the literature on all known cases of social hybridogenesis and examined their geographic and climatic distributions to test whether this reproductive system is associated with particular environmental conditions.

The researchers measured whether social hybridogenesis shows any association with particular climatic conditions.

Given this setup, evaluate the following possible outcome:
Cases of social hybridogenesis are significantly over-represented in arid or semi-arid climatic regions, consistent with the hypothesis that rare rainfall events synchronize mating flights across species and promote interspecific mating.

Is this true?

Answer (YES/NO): YES